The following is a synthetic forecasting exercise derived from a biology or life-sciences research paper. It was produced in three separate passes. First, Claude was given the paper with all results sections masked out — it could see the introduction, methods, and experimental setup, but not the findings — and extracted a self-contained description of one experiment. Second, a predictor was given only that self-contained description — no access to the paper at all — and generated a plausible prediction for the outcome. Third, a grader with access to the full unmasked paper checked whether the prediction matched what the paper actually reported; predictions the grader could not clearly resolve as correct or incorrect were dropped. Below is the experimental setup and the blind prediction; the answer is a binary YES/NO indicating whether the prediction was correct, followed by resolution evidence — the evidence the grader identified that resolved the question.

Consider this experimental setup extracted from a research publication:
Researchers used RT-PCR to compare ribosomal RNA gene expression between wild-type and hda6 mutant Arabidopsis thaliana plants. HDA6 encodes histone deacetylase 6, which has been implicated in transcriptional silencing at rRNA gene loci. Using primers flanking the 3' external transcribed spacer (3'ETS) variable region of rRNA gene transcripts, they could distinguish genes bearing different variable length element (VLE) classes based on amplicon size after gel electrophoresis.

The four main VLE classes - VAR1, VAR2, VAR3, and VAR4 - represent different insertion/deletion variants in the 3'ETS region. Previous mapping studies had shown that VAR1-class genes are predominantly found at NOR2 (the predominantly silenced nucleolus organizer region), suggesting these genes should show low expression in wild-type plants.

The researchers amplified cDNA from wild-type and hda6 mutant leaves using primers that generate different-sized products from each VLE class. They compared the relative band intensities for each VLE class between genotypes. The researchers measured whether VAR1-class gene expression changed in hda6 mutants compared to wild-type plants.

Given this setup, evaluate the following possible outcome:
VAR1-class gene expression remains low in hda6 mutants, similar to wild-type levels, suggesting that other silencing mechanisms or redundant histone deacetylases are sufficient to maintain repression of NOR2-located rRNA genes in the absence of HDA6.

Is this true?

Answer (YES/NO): NO